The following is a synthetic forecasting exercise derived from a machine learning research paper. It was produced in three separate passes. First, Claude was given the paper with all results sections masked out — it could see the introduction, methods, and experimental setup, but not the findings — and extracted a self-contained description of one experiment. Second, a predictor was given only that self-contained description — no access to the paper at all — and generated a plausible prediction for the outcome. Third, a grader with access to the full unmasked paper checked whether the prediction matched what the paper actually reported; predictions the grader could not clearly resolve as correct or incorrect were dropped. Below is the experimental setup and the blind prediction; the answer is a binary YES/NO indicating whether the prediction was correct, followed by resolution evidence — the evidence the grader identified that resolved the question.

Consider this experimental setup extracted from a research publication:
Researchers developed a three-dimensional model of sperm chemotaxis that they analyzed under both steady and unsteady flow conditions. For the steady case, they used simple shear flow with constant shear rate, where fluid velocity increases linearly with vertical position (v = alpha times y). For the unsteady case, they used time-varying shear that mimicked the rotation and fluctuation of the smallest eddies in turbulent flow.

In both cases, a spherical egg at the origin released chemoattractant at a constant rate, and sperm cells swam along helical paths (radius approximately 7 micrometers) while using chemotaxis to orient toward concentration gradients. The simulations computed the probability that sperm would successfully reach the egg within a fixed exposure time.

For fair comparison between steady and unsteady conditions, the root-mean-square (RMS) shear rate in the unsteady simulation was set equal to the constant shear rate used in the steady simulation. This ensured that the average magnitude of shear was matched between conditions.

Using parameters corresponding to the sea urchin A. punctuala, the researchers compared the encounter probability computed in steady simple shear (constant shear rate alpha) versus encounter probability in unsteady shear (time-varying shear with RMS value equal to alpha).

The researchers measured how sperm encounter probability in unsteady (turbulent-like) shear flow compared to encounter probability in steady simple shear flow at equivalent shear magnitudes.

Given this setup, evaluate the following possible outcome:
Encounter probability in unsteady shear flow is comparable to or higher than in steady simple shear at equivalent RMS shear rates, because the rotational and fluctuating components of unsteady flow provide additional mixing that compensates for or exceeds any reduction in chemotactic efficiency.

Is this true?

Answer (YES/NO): NO